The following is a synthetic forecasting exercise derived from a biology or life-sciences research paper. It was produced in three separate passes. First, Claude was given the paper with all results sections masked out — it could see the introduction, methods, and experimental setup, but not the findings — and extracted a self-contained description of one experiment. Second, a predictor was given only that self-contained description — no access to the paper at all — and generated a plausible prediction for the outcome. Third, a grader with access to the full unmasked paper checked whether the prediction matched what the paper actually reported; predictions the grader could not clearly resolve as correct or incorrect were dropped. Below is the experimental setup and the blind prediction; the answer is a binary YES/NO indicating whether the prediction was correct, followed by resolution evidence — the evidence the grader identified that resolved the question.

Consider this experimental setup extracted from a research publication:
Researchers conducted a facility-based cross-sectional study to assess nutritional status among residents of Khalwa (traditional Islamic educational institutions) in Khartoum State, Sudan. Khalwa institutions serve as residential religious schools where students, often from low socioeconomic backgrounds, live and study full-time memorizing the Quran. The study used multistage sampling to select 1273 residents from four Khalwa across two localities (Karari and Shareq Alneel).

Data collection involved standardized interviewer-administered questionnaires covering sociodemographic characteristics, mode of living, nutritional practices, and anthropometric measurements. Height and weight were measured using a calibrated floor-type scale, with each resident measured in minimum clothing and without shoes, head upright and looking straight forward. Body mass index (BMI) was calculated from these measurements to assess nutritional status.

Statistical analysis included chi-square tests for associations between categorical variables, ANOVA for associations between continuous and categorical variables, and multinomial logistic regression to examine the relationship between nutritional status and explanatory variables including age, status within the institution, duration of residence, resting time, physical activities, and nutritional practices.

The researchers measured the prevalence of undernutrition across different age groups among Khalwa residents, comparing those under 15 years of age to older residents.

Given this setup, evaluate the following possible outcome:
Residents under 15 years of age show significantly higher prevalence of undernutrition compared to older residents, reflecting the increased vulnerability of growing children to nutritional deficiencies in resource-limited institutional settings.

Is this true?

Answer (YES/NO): YES